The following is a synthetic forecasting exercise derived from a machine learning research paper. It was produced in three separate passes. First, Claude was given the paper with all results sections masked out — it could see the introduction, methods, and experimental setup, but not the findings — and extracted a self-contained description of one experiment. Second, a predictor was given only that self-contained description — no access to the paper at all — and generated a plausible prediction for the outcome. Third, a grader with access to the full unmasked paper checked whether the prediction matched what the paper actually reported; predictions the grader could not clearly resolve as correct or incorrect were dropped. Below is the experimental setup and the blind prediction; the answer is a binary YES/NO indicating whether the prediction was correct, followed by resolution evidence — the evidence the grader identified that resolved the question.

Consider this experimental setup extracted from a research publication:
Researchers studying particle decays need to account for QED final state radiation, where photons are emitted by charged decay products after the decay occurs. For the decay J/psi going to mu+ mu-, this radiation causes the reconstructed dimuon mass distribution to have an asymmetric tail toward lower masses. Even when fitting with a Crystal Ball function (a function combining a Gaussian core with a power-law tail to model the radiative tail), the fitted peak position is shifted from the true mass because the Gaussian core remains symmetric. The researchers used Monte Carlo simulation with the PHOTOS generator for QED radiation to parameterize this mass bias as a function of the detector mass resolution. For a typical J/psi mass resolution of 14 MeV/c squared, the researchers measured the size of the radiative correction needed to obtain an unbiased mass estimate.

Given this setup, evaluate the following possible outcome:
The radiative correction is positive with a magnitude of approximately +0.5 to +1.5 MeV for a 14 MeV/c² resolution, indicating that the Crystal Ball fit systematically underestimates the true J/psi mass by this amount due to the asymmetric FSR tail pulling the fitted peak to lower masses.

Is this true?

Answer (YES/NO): YES